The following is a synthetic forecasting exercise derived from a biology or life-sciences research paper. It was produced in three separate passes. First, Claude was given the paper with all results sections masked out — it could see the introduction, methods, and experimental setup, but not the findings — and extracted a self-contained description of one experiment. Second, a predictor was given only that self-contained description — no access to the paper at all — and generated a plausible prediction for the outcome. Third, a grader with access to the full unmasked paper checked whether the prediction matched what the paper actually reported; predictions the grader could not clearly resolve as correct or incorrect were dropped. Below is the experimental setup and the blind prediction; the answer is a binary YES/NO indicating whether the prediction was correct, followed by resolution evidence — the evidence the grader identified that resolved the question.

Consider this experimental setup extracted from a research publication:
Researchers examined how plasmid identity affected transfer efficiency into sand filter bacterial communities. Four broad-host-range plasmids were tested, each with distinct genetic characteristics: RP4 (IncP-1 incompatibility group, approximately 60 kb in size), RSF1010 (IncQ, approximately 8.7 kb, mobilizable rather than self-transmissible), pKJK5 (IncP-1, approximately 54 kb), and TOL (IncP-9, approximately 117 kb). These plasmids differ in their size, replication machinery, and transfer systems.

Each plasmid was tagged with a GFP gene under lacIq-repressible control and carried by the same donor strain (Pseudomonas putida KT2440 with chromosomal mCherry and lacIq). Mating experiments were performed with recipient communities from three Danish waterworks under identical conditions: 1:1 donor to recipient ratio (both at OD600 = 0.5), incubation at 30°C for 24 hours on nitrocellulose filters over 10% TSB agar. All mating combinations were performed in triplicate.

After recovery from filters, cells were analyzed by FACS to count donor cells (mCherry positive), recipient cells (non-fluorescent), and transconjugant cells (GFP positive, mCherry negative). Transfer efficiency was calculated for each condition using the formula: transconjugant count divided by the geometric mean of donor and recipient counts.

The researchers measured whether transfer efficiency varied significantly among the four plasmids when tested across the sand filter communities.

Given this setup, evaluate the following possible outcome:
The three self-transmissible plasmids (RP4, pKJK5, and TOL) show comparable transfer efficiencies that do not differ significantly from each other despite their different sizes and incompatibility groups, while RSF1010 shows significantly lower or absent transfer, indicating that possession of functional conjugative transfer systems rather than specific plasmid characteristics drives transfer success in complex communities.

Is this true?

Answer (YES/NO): NO